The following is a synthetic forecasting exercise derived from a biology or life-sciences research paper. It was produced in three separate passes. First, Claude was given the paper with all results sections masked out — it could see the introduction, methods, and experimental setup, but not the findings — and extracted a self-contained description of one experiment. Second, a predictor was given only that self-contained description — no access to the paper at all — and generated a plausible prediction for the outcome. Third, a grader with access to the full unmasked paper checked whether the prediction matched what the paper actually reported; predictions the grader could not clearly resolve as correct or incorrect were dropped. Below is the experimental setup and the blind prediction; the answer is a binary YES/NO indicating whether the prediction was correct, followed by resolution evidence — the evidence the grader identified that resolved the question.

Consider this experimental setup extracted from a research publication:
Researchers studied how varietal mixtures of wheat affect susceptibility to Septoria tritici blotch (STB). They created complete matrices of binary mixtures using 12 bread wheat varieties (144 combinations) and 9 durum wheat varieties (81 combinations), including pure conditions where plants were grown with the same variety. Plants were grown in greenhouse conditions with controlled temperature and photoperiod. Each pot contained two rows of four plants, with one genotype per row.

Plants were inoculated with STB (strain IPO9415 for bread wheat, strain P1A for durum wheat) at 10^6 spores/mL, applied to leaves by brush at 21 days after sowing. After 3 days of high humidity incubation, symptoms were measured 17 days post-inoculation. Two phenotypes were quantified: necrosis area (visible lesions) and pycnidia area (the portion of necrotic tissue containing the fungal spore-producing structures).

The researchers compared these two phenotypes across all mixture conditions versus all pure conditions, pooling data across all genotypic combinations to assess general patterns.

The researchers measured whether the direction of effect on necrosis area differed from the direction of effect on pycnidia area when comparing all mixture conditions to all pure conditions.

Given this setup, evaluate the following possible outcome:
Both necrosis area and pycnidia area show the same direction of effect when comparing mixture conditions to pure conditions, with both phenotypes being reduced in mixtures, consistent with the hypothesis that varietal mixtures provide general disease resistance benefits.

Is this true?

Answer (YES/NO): NO